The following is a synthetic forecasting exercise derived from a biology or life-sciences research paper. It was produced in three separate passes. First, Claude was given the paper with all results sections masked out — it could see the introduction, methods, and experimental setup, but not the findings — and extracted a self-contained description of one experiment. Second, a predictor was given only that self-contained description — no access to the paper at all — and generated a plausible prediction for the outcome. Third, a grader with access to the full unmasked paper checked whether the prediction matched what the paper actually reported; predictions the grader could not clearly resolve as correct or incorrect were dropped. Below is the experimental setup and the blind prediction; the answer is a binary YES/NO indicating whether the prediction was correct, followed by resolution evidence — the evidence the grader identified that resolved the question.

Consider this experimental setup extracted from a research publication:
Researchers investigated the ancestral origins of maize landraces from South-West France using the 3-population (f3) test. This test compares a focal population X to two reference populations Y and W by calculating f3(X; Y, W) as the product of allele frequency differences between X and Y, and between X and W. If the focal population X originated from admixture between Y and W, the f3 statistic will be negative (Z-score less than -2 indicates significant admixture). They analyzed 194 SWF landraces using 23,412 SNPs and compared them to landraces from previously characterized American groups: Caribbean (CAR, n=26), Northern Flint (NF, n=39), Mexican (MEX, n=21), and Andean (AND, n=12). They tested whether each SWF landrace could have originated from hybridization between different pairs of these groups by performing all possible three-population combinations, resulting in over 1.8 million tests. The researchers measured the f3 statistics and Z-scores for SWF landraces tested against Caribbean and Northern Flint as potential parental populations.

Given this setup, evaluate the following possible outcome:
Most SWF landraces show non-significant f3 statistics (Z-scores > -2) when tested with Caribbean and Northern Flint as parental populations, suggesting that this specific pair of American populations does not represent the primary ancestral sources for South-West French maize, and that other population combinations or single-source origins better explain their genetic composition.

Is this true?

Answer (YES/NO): YES